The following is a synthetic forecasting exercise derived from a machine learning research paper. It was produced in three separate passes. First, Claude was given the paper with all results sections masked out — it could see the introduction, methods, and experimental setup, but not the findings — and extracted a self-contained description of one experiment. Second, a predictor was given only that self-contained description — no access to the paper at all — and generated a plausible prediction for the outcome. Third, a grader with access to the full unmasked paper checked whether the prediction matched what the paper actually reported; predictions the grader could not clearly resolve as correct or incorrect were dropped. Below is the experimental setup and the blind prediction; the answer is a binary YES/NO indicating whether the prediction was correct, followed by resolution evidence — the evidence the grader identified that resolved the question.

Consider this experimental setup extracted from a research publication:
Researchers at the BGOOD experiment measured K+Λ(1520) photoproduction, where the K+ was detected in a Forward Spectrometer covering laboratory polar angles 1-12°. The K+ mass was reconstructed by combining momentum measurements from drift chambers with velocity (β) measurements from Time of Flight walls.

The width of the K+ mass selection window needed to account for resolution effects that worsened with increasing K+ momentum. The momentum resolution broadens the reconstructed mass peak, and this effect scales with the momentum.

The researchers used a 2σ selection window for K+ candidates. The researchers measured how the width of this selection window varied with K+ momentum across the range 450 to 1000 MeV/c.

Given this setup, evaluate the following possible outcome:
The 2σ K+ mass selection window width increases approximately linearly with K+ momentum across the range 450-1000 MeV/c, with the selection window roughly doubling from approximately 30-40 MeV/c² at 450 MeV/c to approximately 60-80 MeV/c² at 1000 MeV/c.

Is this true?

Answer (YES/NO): NO